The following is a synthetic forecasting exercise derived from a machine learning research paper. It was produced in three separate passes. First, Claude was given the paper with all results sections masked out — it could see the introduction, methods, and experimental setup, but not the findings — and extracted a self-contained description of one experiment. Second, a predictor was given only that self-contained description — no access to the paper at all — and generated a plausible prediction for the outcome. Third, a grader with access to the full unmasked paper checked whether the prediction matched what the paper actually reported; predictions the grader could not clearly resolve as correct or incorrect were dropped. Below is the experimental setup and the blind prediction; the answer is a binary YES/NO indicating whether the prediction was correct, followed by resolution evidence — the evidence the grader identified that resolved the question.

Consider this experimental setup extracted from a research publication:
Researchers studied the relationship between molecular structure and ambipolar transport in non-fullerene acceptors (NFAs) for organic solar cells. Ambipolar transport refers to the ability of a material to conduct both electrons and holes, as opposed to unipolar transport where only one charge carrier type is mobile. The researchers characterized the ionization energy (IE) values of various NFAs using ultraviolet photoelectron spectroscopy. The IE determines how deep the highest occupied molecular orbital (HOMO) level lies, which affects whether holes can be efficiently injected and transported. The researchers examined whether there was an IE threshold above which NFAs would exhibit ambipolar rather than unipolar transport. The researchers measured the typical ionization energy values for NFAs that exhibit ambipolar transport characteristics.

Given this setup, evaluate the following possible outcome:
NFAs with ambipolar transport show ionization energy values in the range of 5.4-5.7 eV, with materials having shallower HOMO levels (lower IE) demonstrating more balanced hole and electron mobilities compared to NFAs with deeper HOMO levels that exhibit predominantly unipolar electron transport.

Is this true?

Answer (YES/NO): NO